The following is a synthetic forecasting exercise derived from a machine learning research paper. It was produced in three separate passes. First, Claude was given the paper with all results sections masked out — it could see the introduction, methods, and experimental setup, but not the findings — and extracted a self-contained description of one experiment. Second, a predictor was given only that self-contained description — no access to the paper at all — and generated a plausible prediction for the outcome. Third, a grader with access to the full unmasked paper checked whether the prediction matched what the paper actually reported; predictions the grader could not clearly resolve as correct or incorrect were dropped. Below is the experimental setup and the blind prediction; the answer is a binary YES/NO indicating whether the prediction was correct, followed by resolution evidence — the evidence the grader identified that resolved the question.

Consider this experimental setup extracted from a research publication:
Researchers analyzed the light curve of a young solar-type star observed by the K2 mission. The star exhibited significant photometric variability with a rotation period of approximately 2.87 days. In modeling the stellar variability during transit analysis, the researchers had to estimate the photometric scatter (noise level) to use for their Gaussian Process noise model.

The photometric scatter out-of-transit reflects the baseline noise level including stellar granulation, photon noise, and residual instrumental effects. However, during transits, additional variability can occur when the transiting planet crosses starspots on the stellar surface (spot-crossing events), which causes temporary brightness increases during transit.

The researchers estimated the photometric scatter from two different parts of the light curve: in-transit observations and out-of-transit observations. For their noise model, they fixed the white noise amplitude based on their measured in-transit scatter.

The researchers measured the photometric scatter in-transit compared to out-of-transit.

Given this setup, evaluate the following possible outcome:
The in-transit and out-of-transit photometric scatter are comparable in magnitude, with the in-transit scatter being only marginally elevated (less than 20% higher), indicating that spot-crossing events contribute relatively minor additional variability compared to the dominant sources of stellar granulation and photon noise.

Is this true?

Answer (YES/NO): NO